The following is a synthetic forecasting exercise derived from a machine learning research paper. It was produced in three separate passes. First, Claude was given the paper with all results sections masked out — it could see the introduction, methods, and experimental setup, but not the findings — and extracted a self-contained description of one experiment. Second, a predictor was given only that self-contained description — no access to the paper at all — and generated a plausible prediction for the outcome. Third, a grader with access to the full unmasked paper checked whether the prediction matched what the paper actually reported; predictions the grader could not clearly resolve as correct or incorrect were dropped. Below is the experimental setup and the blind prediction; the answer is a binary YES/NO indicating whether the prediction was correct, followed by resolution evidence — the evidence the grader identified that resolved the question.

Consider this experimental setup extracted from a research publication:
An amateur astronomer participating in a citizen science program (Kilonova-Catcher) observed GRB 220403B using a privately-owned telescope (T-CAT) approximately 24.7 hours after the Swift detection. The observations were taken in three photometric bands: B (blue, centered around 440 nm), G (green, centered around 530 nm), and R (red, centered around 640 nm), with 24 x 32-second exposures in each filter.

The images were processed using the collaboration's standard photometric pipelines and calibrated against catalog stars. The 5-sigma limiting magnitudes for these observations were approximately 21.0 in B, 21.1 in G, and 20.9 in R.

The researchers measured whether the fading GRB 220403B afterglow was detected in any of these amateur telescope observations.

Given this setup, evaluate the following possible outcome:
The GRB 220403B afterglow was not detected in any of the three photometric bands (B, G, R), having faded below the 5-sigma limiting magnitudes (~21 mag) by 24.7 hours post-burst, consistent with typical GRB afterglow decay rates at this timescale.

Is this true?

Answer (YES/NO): YES